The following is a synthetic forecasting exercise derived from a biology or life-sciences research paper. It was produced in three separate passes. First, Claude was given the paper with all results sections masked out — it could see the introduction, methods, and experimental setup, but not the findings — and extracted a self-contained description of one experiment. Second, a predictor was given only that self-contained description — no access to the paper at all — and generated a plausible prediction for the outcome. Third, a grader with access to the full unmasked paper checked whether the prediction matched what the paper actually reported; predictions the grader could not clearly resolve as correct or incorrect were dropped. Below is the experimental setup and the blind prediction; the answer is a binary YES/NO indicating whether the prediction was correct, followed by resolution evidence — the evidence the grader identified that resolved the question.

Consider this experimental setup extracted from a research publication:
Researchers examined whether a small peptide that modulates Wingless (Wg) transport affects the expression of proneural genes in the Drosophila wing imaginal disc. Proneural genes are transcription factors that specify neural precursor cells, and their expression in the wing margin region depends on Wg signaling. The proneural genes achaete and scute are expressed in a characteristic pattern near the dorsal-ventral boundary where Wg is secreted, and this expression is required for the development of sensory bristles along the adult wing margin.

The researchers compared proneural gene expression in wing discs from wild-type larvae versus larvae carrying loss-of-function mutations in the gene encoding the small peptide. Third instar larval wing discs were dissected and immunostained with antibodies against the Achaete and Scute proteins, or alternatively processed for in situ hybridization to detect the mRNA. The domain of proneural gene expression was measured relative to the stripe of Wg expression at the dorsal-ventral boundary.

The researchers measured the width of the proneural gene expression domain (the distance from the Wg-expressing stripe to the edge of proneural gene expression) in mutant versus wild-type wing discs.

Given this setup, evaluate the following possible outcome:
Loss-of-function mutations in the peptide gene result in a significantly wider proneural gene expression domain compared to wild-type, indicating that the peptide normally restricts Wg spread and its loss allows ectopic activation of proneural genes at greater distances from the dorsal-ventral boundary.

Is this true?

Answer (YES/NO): NO